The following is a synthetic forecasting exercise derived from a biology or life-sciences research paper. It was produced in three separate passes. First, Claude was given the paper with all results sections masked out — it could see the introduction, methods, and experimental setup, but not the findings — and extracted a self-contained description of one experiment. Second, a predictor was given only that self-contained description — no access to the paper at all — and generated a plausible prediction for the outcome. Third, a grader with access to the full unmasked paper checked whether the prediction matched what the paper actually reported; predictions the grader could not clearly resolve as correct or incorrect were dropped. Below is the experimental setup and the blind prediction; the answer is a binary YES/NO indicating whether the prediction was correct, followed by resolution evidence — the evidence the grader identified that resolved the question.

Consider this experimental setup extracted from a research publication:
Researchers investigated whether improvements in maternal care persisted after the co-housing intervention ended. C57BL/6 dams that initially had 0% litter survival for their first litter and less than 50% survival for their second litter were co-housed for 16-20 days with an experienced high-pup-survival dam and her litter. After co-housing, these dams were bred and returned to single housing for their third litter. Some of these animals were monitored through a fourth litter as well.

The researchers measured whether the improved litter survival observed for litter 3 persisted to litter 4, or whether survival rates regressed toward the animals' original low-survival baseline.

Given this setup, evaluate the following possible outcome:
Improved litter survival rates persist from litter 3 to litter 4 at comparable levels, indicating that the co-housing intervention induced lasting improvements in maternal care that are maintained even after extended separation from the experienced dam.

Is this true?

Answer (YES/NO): YES